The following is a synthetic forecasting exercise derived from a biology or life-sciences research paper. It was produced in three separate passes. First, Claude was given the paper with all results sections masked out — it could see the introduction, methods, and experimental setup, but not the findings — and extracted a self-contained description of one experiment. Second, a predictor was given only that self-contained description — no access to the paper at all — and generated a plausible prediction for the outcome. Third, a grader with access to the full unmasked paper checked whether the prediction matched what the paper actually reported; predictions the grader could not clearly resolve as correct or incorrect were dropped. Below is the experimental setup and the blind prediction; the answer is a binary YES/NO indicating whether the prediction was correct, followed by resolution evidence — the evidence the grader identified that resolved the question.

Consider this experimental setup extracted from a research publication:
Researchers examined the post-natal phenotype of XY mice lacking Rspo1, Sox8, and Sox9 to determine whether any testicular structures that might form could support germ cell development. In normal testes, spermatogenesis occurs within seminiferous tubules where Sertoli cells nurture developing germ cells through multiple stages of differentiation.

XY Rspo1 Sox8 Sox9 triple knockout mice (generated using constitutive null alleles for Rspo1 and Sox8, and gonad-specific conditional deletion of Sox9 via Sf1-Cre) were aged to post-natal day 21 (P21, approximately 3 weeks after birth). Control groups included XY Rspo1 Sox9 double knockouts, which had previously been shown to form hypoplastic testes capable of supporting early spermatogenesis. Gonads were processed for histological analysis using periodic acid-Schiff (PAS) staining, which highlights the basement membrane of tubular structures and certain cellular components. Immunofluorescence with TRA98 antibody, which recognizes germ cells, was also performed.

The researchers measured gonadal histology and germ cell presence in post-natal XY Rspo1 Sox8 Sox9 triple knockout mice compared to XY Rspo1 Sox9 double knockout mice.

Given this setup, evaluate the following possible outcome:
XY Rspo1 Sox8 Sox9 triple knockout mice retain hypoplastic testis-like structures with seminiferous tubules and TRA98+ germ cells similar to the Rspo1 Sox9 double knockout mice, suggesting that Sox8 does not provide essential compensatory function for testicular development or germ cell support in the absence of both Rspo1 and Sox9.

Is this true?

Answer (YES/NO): NO